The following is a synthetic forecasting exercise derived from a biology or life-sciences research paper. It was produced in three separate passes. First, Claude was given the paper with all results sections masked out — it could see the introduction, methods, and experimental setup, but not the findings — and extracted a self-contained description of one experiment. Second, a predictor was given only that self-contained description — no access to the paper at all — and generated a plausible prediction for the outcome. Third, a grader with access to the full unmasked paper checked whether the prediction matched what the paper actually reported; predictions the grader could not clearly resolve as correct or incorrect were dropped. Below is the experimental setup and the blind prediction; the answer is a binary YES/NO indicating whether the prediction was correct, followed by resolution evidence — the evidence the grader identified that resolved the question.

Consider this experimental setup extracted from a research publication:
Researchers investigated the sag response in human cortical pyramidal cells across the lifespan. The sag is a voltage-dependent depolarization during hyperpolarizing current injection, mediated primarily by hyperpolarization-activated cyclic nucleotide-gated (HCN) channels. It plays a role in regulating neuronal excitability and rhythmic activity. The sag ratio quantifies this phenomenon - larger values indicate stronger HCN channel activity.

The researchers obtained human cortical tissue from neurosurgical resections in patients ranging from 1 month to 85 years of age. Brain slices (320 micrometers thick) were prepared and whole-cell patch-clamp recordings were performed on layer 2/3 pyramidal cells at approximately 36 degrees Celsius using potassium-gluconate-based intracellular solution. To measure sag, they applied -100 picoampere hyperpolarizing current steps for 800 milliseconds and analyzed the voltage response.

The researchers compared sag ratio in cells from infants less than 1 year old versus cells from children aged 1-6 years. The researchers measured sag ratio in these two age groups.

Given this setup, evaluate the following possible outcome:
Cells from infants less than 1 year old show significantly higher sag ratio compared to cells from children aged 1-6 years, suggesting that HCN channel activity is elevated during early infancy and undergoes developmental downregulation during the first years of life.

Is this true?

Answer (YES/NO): NO